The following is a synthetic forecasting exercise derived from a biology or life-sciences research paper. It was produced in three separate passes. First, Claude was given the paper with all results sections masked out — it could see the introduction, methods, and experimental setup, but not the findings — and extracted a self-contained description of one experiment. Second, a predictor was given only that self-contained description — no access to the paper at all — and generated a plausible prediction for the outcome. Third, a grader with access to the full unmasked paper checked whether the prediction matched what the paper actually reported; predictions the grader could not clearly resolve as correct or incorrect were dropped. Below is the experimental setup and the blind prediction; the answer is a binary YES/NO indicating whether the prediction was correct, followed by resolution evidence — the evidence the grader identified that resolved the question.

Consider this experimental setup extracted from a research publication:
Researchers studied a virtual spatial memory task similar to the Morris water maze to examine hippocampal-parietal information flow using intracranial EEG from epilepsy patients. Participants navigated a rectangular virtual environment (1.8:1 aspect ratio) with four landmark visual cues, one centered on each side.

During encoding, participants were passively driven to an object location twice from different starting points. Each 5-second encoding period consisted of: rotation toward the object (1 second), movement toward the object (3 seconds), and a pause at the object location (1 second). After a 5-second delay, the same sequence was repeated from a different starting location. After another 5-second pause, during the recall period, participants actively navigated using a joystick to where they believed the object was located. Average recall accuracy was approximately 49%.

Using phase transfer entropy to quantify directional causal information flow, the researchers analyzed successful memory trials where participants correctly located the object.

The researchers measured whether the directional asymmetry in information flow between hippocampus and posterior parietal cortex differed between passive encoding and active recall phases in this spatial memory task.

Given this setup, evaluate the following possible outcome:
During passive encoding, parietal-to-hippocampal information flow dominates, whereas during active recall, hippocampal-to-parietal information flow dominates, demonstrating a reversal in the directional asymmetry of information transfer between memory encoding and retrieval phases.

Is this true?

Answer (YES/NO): NO